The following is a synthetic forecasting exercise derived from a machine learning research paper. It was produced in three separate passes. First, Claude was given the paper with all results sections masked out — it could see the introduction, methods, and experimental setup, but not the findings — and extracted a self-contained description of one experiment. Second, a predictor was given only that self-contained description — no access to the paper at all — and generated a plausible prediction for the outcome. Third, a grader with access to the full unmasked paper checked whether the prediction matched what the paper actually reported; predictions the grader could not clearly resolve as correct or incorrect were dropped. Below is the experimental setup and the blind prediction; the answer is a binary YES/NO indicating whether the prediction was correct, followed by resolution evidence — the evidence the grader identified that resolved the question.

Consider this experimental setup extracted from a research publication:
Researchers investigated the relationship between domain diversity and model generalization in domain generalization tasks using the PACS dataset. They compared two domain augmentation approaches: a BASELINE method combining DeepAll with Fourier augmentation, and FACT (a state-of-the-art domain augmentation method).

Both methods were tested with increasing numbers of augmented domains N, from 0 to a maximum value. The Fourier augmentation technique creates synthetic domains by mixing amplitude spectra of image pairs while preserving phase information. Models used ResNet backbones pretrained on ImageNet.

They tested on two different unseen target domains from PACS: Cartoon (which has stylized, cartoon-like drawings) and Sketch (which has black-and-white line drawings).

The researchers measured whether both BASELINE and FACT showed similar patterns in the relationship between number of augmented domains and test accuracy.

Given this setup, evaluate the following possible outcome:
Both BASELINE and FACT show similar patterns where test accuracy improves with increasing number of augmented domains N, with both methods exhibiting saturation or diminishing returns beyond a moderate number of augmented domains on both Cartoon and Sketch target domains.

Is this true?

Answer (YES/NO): NO